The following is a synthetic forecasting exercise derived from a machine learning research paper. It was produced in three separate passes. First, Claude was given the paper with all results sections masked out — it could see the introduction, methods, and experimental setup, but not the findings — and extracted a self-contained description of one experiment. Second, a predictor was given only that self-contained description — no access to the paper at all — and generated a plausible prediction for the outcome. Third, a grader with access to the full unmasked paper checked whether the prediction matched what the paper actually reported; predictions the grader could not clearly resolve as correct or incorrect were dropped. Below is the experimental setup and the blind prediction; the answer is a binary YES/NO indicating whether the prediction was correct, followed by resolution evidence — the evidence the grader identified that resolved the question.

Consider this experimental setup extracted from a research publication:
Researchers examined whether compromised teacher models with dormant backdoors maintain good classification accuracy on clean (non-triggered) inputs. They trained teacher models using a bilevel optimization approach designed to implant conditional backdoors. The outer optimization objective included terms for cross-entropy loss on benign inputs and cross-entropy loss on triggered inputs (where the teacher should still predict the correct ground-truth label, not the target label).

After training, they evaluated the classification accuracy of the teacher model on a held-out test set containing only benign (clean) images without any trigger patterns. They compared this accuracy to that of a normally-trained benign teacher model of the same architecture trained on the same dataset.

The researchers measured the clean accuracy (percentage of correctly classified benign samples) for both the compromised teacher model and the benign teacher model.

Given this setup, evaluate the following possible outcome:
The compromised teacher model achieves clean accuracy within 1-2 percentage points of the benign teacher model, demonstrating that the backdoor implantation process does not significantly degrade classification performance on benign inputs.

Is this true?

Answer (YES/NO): NO